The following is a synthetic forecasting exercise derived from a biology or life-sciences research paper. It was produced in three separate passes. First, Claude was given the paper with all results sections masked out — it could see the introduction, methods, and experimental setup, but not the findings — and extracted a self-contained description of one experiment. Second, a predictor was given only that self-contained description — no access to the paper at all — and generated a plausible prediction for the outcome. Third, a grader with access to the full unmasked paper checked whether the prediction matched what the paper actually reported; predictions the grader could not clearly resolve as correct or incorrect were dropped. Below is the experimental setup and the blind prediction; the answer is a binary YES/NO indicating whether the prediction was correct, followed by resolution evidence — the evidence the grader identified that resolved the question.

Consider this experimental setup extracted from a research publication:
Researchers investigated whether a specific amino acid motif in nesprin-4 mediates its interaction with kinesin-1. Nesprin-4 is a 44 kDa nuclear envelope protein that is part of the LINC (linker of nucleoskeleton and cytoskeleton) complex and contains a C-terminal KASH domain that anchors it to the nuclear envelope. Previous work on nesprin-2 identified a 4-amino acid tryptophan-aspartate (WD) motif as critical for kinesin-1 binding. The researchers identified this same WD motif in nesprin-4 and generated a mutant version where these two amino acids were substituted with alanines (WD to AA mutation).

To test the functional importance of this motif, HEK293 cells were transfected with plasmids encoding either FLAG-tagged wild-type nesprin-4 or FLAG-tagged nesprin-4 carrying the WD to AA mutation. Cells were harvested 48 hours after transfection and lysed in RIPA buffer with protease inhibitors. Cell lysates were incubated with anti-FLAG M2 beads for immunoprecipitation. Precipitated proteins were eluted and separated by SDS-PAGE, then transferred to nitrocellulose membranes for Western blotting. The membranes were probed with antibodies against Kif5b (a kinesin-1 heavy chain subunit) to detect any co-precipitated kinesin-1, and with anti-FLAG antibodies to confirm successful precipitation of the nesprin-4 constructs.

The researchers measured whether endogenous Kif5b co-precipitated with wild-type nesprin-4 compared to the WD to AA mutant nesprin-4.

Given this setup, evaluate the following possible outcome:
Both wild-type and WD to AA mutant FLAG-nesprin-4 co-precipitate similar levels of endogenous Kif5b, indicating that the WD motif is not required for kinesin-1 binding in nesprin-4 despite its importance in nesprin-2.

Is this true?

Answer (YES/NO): NO